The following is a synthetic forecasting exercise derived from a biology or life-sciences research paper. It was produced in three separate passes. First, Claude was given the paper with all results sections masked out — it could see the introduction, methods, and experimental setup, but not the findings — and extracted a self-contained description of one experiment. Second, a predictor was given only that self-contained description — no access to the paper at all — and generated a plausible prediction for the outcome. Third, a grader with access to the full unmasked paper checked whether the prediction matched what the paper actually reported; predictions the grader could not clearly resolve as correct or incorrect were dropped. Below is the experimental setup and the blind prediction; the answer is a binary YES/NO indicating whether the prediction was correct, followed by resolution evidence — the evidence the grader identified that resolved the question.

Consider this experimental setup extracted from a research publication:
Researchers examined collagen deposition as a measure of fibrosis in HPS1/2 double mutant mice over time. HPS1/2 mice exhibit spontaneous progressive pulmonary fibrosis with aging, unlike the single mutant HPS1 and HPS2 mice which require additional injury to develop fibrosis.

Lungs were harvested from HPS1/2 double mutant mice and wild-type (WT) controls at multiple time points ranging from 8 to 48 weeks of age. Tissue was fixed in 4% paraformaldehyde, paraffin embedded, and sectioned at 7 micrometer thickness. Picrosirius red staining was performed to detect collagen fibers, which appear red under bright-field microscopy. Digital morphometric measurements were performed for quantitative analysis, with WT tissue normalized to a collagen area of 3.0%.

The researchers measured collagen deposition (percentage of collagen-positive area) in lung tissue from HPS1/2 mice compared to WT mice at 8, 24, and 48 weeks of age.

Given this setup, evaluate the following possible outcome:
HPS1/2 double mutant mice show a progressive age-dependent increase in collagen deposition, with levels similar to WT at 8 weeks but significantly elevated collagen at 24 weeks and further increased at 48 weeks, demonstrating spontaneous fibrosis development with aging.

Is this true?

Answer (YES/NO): YES